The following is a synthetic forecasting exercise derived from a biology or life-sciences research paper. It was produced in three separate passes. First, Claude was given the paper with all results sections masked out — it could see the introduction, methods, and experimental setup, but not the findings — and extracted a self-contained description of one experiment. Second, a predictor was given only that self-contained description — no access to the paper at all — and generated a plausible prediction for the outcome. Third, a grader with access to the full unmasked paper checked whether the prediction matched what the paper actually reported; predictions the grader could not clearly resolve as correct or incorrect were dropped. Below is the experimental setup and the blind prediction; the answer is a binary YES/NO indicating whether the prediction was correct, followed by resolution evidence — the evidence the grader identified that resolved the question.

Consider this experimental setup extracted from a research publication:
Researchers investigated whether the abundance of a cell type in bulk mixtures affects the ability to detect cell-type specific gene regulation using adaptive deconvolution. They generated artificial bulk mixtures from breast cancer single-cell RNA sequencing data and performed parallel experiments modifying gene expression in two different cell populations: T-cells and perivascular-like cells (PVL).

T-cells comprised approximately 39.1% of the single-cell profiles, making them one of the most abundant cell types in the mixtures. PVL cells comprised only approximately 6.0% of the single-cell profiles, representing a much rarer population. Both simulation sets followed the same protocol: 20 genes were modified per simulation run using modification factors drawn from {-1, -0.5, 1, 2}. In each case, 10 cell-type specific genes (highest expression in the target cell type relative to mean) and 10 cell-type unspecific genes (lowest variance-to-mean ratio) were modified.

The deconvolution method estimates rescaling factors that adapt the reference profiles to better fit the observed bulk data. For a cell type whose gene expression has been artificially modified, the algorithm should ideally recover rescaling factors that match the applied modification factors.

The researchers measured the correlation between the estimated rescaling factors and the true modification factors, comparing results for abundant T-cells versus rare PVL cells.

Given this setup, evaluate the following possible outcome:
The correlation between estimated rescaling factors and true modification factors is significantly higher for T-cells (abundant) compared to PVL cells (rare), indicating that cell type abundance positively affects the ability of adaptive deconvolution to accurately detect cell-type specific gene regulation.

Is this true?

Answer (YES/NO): NO